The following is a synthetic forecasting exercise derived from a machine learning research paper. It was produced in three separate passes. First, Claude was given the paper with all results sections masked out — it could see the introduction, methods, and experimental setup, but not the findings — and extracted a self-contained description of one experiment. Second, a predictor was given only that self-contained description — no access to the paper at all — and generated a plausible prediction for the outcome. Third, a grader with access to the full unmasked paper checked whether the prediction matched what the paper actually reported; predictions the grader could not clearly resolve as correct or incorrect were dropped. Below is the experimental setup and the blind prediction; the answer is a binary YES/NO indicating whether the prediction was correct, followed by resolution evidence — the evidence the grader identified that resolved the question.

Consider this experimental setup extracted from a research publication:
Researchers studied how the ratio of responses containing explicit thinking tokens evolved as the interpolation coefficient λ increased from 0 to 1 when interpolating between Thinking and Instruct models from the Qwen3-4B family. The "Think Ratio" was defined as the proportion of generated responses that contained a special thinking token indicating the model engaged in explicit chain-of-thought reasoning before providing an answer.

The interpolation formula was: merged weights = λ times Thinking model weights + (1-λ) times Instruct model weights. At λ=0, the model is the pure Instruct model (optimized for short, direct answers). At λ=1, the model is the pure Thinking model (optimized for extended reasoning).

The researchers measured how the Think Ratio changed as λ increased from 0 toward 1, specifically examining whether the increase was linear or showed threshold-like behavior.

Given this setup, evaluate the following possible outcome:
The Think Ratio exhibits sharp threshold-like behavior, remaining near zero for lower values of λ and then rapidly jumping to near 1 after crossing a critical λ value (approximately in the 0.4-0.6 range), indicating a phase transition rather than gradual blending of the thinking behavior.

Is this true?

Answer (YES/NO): YES